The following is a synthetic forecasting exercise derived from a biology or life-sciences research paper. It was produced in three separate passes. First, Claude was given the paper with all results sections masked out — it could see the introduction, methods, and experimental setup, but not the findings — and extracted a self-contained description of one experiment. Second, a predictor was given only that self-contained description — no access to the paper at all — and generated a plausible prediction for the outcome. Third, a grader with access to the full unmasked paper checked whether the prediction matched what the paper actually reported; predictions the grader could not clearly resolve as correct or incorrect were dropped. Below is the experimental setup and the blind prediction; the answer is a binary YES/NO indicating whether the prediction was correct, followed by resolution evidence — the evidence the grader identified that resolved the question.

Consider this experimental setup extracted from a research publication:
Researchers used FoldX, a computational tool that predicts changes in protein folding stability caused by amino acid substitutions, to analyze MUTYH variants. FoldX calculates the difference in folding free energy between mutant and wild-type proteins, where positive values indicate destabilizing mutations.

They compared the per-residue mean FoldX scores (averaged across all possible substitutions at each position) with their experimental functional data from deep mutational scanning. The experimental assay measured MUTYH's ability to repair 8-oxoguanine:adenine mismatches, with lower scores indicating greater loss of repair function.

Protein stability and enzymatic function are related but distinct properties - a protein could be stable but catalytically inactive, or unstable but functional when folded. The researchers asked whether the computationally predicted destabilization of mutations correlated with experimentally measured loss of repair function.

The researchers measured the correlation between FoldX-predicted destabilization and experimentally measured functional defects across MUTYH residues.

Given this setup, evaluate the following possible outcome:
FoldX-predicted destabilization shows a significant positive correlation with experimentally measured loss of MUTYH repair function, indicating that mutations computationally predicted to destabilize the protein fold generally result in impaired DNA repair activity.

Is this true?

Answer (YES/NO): YES